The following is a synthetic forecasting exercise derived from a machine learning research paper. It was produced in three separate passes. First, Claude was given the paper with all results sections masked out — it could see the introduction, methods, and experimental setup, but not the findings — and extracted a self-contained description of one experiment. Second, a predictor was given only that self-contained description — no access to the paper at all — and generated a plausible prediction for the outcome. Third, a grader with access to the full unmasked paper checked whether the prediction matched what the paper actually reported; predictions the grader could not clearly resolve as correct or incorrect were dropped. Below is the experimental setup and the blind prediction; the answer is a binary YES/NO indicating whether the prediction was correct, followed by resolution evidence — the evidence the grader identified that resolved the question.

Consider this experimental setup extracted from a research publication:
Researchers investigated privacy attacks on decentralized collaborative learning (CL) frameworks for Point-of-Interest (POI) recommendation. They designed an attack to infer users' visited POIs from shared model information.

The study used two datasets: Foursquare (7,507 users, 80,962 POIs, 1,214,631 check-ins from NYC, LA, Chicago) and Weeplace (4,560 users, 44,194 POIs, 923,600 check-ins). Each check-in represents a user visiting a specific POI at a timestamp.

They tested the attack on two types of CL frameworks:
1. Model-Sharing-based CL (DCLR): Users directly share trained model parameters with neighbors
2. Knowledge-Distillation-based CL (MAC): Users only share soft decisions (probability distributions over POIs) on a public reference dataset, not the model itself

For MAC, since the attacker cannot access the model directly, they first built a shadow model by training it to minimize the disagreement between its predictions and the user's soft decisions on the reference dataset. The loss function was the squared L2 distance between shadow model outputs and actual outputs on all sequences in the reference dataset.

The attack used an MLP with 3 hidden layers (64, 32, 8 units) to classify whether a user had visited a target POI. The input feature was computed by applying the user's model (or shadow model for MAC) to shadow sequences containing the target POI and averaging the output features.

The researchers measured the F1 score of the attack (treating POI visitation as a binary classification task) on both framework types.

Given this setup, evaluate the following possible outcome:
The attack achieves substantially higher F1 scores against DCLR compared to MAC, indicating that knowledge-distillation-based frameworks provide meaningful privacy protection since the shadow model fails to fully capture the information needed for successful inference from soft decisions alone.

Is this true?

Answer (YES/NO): NO